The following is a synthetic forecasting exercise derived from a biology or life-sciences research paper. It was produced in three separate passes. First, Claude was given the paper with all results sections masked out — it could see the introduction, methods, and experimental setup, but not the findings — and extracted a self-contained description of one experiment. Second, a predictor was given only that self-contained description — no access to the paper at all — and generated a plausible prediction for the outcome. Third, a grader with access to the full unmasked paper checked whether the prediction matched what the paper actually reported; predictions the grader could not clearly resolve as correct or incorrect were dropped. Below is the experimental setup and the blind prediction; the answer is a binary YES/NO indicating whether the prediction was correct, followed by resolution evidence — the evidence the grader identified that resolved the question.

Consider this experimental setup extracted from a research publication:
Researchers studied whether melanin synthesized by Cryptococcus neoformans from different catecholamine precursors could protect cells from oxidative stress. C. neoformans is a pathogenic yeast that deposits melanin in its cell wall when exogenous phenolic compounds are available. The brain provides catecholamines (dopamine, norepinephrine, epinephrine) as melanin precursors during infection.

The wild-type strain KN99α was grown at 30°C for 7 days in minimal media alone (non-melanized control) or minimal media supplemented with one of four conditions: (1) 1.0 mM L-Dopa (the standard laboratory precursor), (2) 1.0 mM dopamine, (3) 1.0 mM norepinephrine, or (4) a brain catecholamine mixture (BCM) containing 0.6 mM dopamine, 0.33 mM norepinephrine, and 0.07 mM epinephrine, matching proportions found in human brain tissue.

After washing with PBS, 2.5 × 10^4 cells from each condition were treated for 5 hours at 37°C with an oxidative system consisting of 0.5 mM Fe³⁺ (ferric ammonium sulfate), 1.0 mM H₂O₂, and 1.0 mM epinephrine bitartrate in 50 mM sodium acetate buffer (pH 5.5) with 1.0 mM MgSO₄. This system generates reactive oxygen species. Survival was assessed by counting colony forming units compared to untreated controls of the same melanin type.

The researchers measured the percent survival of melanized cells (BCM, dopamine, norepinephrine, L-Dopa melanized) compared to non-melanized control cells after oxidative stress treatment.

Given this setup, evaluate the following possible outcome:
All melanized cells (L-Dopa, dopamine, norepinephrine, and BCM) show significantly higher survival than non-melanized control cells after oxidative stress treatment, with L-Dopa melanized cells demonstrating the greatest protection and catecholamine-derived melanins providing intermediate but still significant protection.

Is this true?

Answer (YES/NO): NO